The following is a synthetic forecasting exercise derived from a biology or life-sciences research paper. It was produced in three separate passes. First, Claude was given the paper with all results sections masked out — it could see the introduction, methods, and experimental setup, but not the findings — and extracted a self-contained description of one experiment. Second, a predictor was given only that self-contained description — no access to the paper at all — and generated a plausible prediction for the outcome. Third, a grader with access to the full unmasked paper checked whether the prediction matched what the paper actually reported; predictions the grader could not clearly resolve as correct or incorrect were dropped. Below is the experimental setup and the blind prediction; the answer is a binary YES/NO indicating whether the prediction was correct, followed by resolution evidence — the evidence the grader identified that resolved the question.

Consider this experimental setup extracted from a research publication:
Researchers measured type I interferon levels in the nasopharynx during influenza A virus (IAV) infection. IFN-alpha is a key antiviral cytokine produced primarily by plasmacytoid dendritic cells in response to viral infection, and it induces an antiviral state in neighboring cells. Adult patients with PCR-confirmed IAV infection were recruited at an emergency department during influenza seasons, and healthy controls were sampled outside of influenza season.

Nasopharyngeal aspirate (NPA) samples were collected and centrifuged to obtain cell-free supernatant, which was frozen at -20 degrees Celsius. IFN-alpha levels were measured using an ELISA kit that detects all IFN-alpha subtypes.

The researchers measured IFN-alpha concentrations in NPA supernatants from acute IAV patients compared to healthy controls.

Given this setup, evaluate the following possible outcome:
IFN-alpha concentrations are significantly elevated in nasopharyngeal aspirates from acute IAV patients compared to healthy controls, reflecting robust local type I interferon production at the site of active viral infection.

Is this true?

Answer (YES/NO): YES